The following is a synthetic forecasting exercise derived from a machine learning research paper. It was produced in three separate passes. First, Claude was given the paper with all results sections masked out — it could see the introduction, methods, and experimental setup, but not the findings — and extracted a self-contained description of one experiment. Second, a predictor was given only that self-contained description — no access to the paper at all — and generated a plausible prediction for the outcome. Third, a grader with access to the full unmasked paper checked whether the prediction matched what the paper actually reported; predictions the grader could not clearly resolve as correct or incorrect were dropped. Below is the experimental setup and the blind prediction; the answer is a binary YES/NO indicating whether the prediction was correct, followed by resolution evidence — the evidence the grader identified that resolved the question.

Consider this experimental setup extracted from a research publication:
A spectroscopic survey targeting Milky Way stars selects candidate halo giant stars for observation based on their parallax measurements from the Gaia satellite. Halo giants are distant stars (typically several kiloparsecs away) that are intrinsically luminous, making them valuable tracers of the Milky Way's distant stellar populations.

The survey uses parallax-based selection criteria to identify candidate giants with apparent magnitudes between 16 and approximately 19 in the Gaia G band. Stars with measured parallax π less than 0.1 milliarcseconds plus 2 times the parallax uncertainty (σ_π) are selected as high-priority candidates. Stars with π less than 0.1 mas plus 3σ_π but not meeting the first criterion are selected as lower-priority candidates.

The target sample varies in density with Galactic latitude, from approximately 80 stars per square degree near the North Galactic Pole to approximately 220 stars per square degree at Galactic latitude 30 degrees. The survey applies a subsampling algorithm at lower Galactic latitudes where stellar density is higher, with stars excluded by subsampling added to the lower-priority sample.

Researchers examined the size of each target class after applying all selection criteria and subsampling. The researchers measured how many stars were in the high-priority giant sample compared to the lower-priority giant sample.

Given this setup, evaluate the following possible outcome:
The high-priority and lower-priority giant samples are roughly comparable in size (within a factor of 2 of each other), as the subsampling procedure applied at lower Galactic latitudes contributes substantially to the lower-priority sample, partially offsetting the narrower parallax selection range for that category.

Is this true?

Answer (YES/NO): NO